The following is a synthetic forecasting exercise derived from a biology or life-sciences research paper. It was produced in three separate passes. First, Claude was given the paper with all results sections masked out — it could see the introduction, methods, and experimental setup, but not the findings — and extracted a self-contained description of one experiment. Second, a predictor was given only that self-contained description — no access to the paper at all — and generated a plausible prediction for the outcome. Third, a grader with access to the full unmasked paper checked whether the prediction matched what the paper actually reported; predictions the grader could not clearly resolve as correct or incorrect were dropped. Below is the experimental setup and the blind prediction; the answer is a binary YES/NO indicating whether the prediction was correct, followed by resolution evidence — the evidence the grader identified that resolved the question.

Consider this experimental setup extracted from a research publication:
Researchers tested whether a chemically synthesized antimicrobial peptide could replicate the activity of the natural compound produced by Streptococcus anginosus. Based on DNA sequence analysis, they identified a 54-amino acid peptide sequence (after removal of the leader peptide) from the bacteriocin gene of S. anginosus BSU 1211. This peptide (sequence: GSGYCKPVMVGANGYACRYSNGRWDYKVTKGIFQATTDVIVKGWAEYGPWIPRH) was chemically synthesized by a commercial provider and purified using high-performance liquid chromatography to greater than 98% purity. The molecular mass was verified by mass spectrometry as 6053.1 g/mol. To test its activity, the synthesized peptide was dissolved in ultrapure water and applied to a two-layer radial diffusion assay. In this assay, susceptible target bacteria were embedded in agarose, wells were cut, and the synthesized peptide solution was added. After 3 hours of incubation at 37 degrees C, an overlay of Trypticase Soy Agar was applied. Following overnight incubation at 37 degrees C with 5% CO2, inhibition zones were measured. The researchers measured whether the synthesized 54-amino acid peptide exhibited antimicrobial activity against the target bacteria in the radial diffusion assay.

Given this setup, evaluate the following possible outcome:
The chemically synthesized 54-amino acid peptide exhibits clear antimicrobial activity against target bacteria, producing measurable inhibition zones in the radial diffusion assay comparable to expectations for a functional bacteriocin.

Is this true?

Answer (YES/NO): YES